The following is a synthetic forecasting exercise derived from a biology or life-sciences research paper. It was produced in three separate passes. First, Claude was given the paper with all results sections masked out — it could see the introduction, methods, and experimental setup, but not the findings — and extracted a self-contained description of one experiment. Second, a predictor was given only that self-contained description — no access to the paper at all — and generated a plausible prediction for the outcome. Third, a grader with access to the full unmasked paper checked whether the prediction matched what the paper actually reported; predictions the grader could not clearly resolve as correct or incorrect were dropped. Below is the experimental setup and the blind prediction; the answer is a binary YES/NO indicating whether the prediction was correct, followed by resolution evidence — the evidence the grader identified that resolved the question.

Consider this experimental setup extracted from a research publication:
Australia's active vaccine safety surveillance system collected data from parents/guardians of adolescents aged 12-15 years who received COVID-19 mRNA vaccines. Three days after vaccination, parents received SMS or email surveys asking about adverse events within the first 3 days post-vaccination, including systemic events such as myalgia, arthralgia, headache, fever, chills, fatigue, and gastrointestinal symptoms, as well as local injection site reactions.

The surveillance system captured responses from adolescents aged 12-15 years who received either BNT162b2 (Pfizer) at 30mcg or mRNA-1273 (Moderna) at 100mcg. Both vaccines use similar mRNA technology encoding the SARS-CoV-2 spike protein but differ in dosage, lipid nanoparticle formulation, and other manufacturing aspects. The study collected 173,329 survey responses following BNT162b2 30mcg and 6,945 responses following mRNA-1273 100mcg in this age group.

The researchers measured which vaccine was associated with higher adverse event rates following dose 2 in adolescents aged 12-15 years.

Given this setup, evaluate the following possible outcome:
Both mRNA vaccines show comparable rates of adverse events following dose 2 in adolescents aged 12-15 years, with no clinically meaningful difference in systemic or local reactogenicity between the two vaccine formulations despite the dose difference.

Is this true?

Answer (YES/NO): NO